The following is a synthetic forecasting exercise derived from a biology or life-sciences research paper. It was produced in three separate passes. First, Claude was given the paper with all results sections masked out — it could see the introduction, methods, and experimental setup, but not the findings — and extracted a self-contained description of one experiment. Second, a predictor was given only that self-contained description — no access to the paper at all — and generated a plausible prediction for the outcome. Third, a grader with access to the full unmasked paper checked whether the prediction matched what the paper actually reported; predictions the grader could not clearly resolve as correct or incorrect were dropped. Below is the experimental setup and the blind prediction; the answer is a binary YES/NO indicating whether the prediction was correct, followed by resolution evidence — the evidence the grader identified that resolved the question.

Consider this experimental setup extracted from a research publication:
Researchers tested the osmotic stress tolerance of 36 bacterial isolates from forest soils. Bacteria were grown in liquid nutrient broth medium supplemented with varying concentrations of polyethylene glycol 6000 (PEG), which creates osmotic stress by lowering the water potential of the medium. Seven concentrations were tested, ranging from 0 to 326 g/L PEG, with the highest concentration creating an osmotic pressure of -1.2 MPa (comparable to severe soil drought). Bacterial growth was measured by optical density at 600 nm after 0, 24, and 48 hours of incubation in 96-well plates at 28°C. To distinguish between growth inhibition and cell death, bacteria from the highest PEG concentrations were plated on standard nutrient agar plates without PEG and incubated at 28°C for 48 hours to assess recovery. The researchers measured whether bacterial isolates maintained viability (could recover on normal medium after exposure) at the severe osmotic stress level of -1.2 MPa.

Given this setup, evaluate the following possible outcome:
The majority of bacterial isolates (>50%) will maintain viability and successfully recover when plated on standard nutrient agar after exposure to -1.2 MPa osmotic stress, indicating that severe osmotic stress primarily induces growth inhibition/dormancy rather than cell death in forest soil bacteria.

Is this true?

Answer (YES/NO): YES